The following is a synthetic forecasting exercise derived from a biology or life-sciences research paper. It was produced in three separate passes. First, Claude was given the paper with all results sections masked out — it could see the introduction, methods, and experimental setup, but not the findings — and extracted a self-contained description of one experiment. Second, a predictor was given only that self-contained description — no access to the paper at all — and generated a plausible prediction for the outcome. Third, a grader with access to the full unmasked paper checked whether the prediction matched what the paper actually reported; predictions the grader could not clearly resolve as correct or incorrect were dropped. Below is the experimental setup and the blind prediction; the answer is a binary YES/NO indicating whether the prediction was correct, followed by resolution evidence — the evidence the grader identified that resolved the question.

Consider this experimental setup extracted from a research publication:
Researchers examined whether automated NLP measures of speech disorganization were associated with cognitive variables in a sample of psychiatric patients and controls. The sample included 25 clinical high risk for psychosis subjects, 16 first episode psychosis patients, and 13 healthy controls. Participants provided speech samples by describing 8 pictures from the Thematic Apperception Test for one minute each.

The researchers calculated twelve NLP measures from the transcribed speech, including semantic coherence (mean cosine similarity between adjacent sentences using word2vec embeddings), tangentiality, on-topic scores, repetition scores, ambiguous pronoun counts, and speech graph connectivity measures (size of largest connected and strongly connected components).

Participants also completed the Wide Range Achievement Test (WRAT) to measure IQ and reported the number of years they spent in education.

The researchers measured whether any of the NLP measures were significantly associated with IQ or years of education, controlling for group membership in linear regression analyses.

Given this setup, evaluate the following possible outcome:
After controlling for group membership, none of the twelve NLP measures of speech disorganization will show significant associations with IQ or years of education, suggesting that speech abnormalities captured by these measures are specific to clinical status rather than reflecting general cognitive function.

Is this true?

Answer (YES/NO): YES